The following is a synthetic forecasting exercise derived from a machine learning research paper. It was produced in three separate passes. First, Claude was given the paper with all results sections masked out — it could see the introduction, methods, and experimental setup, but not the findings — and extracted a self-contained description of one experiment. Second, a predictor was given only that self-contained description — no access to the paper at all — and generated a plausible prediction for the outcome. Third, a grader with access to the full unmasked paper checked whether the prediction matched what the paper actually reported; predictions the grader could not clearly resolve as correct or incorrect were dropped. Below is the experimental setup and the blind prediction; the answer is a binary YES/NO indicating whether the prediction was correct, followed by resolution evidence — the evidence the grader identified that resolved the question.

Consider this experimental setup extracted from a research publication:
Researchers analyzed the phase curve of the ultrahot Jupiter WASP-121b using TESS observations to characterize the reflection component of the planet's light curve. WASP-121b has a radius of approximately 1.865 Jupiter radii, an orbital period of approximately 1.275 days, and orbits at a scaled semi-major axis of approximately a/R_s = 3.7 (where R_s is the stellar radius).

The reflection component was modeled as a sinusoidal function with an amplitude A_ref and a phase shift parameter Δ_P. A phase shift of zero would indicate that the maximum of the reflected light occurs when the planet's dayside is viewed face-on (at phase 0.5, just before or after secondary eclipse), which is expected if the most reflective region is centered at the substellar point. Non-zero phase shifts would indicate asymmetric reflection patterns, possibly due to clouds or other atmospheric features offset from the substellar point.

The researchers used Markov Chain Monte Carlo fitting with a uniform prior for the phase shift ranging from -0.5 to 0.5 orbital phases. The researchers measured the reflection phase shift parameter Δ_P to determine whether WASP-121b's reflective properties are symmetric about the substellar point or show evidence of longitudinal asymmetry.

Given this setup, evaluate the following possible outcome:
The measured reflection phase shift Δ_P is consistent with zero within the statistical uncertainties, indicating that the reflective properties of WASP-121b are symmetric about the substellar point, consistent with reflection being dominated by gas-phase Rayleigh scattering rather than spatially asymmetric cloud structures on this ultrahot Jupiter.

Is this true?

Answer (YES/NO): YES